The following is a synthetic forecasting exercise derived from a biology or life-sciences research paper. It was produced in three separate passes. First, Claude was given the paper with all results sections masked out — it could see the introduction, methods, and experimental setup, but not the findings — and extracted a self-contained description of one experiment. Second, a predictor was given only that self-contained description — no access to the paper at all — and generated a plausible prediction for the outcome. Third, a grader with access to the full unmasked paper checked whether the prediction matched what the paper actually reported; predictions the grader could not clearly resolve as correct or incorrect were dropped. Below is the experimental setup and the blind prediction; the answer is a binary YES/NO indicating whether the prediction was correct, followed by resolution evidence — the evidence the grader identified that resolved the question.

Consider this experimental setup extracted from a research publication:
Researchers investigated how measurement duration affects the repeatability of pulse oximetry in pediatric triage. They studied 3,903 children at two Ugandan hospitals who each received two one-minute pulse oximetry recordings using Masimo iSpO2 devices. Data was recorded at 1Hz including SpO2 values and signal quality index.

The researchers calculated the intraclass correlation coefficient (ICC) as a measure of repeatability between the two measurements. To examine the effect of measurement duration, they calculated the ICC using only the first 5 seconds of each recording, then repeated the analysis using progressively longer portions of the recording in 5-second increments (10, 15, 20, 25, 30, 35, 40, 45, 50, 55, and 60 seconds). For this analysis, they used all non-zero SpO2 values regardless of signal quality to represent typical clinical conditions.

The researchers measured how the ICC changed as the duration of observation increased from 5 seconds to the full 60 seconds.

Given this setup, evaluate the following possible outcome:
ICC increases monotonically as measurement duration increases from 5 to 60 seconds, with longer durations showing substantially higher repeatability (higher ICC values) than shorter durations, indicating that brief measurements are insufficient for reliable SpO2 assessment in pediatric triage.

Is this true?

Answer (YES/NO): NO